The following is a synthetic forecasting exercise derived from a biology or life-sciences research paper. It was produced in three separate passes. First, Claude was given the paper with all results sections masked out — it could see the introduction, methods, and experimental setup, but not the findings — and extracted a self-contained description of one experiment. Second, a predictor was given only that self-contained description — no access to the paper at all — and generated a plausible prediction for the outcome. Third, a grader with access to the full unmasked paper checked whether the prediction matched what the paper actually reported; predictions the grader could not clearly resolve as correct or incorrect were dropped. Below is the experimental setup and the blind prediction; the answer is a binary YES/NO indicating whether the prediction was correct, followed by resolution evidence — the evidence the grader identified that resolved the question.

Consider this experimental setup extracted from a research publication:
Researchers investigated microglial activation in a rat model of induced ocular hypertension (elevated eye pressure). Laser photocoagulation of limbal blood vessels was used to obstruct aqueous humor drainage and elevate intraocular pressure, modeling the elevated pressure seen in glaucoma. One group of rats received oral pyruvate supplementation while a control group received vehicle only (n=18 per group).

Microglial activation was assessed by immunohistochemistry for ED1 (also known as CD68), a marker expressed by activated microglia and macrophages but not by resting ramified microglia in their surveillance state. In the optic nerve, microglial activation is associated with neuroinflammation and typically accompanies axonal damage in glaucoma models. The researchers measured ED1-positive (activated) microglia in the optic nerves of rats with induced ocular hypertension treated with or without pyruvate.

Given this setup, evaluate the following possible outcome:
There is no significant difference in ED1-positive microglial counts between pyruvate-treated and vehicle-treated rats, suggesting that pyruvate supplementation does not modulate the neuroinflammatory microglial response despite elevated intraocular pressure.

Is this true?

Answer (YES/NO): NO